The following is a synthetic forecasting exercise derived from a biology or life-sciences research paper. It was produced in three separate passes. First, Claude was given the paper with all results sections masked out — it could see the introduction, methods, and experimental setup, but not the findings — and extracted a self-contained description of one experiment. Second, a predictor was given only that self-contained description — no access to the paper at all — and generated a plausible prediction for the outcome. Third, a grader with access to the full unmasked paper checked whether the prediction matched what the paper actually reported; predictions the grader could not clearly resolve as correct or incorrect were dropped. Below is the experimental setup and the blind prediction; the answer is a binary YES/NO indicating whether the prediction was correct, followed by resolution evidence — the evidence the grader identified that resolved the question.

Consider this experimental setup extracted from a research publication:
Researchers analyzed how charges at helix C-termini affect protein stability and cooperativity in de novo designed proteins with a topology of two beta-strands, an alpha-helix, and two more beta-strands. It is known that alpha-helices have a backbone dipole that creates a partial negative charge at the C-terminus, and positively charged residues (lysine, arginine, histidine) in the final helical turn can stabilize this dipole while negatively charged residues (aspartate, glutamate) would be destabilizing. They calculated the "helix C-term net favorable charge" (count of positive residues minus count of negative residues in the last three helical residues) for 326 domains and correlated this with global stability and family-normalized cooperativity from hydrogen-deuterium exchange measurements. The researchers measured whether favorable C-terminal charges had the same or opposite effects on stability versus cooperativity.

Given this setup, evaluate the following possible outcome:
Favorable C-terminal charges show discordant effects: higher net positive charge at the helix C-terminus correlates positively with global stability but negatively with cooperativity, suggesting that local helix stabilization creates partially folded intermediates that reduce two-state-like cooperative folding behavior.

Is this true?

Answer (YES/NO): YES